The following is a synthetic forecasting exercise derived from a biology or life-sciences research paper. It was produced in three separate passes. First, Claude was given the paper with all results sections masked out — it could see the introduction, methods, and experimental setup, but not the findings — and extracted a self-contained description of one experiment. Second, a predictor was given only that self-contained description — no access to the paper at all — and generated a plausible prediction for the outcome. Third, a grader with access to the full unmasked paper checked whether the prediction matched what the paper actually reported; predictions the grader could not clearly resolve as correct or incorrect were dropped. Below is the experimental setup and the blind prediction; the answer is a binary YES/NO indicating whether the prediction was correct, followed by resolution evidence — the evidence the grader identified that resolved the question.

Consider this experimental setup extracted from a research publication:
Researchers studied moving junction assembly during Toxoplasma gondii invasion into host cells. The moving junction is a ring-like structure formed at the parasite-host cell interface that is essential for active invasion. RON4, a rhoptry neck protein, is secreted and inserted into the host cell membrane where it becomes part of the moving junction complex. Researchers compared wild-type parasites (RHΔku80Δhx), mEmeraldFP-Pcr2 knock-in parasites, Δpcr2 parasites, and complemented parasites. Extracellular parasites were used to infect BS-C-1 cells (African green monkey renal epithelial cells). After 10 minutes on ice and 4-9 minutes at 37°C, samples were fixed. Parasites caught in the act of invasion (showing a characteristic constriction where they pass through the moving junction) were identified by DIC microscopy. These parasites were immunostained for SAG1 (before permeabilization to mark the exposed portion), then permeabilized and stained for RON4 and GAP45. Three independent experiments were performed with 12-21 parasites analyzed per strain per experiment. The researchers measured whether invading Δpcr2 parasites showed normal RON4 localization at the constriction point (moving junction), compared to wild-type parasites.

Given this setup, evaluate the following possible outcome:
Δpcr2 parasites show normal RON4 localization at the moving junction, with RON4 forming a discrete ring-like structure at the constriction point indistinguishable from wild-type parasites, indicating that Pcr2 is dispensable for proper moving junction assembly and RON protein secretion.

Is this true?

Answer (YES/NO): NO